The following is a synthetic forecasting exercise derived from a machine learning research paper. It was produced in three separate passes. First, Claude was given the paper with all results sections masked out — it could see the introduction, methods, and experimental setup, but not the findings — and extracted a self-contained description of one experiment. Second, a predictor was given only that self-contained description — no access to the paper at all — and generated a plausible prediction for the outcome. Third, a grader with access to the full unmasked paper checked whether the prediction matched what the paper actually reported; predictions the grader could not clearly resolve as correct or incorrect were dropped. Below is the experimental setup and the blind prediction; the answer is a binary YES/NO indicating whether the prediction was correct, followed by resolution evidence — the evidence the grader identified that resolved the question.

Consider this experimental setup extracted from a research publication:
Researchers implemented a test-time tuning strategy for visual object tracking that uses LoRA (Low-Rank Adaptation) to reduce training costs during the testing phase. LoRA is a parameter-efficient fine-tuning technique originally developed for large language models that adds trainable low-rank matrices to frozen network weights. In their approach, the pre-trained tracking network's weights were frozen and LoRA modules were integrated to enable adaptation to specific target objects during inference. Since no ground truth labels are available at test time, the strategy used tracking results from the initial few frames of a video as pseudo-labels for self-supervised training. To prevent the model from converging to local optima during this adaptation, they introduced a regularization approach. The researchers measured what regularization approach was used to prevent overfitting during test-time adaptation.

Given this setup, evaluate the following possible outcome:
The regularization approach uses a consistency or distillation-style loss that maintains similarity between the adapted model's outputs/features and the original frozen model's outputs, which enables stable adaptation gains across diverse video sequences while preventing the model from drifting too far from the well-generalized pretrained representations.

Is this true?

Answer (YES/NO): NO